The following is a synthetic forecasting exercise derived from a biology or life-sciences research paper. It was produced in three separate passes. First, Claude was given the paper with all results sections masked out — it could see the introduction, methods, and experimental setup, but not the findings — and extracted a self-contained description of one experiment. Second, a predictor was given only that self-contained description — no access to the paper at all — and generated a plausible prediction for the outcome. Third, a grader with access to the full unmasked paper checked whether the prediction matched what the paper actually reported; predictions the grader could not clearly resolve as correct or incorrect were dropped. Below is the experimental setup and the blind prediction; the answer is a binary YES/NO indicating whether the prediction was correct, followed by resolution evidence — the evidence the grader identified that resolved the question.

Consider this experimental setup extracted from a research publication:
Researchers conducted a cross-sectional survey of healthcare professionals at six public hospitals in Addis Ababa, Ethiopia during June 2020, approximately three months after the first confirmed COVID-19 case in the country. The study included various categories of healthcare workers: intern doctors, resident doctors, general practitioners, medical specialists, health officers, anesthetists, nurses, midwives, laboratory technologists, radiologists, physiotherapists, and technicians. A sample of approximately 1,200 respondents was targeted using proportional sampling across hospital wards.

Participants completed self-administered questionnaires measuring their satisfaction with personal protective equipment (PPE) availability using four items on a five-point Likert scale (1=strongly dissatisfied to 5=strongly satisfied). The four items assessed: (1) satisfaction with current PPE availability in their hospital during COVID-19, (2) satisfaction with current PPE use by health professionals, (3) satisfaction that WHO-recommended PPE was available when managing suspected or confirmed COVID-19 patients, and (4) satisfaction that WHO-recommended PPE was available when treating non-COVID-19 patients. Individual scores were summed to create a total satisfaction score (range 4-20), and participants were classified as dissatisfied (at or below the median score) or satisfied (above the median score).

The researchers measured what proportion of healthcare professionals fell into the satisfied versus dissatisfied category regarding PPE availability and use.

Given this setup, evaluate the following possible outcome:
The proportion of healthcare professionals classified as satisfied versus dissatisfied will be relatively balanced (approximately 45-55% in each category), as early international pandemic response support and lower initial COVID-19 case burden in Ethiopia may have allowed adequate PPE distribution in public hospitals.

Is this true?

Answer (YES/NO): NO